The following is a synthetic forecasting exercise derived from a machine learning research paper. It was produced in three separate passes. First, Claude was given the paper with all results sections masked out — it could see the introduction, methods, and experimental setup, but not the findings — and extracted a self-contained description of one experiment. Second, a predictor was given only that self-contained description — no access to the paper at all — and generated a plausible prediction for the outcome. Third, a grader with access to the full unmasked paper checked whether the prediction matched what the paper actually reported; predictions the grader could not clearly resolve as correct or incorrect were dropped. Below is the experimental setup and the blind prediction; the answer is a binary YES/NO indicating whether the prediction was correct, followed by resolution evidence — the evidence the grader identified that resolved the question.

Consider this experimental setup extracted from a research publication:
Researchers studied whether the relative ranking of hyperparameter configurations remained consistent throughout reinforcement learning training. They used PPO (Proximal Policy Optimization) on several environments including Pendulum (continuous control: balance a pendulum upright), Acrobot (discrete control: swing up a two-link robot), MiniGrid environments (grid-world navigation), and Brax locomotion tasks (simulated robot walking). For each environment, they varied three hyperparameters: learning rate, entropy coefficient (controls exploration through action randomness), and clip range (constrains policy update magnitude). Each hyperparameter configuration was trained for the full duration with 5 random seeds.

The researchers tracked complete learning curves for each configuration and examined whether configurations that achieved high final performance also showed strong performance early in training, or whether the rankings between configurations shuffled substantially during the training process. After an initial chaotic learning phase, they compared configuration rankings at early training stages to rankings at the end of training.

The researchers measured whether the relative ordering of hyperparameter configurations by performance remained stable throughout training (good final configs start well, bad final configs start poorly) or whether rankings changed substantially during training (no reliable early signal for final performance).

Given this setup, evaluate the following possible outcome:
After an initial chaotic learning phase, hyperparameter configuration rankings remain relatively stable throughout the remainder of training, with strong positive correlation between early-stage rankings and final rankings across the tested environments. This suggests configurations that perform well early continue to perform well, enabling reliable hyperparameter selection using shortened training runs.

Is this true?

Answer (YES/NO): YES